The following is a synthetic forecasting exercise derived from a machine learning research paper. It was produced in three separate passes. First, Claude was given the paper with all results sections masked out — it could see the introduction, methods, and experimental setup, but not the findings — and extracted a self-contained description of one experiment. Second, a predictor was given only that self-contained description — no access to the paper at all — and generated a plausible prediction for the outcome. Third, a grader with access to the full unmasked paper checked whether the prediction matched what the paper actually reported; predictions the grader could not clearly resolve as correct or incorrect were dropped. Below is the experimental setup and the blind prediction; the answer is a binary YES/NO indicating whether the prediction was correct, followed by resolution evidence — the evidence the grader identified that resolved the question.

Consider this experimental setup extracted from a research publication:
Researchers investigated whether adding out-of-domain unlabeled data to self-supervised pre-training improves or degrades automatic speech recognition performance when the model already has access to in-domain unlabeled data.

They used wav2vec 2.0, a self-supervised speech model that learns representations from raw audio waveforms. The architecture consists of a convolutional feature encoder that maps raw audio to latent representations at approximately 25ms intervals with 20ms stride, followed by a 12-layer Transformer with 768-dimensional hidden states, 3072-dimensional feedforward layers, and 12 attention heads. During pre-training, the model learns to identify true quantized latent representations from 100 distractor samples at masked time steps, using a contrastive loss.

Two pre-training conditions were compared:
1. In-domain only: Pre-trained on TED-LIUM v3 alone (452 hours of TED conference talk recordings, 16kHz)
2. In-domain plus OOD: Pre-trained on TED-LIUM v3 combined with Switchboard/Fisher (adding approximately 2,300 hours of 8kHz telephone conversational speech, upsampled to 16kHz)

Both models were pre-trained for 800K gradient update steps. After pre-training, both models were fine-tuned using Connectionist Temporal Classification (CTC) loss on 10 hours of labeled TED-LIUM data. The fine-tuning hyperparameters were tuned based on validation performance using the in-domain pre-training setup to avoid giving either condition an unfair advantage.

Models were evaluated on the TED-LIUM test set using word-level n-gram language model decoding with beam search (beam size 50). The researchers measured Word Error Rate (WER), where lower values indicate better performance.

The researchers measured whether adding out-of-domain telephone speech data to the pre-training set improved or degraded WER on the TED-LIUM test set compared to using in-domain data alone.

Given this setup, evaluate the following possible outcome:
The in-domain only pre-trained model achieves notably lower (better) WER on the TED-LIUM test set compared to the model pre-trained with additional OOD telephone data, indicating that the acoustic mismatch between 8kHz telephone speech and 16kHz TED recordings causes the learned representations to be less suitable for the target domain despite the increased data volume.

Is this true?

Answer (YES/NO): NO